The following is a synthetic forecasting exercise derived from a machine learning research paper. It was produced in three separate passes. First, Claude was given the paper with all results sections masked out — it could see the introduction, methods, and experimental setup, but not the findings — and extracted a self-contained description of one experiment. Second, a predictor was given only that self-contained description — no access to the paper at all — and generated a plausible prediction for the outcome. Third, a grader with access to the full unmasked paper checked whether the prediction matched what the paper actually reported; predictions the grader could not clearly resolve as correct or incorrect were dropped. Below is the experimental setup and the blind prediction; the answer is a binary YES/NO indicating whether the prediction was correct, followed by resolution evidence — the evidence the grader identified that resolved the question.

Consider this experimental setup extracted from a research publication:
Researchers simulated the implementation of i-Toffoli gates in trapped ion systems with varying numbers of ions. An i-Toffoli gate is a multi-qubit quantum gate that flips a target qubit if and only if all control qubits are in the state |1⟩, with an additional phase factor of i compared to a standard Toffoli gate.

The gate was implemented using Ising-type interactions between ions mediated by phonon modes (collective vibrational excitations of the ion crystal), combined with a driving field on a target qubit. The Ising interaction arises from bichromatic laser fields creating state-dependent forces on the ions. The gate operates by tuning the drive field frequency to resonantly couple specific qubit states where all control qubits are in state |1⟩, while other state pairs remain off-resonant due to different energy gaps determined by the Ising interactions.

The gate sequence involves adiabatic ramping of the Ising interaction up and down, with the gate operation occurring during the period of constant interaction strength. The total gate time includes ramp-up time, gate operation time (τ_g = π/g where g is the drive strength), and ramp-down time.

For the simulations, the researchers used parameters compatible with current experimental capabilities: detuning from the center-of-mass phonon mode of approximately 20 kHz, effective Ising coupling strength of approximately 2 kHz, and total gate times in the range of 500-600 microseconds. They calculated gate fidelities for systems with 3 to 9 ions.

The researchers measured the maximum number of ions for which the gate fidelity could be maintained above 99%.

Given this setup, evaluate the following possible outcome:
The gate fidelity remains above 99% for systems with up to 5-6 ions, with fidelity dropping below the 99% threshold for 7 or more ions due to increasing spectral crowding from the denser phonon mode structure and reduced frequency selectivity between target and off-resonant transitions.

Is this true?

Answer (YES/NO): NO